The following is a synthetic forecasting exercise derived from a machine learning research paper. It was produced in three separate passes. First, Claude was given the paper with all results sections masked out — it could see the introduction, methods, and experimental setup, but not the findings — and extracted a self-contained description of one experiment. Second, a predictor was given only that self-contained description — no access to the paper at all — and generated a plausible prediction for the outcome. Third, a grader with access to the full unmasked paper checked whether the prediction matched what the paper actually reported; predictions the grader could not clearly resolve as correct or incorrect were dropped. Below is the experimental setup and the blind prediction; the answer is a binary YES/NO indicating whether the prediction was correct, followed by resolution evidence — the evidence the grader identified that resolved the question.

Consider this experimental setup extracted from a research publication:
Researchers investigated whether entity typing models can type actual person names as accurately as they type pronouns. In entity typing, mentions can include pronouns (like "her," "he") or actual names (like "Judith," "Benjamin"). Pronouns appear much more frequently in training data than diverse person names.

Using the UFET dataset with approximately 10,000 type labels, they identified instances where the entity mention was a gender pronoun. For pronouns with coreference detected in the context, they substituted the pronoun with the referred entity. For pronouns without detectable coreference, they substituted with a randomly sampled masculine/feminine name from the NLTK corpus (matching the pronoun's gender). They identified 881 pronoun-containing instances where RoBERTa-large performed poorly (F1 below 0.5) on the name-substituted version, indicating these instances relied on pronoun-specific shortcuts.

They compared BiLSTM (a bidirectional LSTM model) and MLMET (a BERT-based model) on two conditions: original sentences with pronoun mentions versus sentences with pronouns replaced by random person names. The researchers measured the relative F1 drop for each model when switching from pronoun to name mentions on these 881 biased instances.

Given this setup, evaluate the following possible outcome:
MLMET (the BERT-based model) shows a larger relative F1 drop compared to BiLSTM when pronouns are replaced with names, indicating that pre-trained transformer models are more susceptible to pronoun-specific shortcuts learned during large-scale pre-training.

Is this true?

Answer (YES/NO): NO